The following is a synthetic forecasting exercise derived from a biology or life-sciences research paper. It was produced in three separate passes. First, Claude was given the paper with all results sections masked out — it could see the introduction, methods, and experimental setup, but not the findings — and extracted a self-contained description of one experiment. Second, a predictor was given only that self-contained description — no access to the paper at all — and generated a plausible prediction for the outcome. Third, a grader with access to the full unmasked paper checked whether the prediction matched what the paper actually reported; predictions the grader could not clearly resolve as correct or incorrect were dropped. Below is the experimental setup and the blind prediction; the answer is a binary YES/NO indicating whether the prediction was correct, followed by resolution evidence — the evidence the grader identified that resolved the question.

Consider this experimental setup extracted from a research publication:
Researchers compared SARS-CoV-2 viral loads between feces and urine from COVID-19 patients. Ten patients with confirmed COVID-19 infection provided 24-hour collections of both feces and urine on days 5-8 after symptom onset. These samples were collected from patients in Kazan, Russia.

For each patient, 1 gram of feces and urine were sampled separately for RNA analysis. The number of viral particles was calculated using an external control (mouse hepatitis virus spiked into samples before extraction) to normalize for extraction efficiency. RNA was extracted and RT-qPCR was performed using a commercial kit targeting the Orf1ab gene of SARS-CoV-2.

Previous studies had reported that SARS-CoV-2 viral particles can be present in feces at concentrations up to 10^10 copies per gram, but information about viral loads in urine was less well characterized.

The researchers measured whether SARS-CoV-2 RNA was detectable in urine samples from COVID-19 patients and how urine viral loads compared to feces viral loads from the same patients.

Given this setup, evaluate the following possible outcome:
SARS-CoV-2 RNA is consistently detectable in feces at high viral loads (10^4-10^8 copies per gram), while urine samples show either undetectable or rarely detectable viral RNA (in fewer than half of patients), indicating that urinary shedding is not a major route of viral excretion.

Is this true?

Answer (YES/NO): YES